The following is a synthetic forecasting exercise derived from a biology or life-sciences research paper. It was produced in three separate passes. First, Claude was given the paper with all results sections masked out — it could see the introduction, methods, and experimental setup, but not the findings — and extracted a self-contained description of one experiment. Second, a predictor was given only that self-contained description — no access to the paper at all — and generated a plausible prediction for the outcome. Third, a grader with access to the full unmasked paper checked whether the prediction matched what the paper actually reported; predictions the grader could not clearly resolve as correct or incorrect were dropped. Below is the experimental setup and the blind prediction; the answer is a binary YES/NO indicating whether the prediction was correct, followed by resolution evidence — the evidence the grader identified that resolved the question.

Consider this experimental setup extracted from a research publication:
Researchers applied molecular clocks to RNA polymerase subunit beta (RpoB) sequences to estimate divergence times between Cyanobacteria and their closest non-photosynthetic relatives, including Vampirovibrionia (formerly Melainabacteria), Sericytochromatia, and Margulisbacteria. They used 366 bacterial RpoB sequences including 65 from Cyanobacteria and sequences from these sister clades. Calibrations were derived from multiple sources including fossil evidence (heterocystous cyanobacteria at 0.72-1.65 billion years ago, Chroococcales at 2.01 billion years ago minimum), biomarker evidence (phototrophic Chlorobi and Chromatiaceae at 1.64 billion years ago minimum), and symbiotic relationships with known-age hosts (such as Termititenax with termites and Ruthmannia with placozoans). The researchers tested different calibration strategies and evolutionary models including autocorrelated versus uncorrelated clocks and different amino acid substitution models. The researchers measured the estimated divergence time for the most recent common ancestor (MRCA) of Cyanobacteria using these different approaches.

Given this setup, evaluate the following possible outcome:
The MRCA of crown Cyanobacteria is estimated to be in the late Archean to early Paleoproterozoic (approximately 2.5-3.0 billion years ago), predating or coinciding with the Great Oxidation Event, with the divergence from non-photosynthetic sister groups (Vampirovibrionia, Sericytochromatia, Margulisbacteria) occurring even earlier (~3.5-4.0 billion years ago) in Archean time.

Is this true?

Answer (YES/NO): NO